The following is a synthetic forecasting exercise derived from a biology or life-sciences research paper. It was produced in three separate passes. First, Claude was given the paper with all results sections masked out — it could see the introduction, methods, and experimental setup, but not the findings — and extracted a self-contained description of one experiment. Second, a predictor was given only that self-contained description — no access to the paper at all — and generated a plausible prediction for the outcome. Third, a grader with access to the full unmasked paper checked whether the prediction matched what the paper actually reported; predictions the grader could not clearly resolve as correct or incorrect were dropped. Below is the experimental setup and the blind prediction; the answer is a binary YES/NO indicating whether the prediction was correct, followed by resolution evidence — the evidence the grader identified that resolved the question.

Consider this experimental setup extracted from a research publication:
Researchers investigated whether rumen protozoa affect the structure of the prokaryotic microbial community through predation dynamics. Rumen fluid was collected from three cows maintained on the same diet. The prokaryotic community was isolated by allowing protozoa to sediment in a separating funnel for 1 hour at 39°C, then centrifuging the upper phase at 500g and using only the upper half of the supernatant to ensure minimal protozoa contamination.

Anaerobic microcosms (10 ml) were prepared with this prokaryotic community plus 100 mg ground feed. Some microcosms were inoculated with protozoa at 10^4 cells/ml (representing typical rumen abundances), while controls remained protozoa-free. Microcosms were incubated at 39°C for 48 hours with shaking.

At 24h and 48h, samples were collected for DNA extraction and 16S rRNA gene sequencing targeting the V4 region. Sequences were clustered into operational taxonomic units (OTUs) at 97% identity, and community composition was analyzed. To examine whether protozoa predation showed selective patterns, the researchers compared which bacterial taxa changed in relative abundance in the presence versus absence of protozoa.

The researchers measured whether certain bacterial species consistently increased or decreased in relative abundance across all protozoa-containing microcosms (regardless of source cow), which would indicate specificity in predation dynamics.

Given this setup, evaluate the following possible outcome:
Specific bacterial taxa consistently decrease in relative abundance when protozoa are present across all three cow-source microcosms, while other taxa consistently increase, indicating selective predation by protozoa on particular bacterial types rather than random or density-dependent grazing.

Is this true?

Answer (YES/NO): NO